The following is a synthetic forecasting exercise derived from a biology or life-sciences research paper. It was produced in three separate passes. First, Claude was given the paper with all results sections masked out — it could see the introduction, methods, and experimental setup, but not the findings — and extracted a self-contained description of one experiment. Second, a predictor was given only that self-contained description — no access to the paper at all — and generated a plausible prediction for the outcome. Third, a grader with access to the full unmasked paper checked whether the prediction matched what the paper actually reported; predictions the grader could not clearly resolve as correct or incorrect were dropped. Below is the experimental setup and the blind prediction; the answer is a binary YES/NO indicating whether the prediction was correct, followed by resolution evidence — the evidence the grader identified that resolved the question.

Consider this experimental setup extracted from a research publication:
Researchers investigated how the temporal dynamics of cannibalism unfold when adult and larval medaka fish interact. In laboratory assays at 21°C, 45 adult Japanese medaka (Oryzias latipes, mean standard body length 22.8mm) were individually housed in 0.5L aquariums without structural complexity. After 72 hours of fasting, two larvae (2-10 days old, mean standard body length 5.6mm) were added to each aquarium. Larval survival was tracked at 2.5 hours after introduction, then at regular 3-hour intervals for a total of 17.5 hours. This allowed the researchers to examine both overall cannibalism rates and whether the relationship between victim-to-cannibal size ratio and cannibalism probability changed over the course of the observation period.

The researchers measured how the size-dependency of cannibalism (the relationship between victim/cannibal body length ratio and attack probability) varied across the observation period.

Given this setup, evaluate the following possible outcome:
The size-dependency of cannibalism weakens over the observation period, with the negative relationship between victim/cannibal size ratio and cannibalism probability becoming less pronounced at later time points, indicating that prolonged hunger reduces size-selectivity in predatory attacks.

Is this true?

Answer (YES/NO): NO